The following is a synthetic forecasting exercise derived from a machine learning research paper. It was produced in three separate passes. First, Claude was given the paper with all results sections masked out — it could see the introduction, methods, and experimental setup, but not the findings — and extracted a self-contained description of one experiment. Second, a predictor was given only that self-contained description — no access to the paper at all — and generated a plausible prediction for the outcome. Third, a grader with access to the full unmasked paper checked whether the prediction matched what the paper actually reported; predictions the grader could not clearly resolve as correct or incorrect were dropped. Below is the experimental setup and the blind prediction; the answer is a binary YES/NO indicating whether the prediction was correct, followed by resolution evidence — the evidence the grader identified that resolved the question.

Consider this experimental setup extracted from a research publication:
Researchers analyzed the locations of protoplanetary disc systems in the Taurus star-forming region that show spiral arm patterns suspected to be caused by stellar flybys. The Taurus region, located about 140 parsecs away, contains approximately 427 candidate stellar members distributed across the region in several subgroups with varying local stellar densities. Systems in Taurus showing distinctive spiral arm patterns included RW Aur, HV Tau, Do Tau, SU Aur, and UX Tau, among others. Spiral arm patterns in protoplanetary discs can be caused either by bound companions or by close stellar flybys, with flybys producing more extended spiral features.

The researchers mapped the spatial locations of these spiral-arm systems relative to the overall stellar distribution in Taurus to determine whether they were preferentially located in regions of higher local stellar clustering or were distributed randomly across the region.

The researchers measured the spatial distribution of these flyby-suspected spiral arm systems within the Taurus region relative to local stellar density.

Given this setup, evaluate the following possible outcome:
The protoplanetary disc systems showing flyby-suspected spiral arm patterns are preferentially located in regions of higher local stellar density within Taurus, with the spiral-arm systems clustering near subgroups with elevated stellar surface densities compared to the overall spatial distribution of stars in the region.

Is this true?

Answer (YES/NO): YES